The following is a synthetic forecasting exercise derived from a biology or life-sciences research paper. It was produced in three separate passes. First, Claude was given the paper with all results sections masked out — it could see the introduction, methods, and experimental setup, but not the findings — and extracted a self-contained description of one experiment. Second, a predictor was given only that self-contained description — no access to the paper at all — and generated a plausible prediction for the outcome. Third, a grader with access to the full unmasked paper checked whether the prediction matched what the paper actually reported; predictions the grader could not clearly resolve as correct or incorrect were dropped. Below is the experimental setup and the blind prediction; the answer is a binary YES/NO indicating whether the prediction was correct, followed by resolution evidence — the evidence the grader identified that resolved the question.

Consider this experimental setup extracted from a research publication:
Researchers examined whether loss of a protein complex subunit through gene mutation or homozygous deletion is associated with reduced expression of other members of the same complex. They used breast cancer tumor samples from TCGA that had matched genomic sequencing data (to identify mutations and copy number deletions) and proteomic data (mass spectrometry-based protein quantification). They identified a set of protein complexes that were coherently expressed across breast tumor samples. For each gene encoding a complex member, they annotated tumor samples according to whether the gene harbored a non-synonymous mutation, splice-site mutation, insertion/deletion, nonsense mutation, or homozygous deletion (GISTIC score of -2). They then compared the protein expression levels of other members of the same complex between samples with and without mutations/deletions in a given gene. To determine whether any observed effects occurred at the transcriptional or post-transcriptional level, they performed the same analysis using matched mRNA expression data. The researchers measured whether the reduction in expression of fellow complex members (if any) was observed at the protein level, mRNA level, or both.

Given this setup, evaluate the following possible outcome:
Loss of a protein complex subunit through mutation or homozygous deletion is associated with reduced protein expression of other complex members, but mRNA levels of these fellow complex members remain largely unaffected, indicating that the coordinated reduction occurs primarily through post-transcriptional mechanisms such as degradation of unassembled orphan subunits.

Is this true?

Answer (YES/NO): YES